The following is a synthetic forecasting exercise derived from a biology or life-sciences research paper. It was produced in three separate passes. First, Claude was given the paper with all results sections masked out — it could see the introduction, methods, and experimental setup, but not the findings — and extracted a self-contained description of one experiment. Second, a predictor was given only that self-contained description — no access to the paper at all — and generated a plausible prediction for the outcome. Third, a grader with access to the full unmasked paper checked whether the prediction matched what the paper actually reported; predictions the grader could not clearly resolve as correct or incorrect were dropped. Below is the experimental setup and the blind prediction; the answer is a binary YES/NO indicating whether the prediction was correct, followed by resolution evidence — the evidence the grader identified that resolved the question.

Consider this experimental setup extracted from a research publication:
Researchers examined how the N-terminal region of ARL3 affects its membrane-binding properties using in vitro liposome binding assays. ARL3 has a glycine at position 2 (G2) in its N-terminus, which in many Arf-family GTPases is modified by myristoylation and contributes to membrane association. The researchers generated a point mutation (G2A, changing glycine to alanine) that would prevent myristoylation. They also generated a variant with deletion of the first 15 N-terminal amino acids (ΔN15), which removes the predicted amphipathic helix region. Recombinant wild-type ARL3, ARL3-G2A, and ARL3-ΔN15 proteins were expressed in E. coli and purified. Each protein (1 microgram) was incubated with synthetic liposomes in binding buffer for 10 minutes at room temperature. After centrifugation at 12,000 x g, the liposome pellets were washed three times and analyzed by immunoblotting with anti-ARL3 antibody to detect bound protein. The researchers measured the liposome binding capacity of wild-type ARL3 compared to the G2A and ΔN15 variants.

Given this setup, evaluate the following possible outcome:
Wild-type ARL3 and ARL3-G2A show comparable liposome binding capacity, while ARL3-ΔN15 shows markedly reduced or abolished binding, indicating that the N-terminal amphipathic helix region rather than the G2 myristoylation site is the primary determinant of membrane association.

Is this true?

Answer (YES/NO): NO